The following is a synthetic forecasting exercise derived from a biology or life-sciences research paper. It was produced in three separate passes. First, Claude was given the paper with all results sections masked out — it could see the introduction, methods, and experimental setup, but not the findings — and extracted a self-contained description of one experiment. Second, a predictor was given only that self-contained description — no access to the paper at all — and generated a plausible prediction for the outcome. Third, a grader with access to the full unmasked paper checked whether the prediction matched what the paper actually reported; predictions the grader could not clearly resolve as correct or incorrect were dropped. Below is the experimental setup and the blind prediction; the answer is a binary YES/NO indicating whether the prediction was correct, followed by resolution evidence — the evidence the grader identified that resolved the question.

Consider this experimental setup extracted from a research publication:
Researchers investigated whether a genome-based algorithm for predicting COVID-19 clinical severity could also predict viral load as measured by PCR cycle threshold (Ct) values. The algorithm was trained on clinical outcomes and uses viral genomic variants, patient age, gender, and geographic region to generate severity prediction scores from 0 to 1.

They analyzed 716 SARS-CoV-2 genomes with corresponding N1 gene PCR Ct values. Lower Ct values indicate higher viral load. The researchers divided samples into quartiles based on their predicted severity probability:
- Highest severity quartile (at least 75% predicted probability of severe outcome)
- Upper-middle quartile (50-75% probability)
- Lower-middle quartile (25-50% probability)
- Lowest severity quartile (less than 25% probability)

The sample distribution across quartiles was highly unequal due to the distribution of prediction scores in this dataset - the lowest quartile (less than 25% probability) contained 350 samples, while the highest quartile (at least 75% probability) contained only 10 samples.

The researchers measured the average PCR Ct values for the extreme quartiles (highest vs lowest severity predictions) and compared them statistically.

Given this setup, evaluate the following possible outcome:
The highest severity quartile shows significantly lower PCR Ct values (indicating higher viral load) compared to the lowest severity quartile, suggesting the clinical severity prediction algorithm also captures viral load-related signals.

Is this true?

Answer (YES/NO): YES